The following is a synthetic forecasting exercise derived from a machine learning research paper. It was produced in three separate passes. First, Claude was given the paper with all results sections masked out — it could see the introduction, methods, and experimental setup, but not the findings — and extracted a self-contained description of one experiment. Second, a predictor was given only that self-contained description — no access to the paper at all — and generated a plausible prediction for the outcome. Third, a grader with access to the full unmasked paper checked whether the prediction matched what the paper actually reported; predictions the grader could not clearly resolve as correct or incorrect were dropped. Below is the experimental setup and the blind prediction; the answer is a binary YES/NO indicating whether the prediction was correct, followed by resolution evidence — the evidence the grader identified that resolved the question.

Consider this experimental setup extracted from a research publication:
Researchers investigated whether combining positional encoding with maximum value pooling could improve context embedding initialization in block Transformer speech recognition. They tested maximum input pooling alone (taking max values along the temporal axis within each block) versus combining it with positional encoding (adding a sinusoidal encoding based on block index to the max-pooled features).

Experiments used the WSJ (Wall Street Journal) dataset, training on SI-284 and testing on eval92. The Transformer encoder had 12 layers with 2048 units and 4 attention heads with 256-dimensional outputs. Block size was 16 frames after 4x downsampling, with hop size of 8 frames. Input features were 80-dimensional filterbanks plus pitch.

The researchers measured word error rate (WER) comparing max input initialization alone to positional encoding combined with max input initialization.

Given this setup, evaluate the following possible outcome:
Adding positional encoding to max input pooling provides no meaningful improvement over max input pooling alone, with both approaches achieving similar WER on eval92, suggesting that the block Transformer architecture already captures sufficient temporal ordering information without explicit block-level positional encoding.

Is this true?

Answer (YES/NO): NO